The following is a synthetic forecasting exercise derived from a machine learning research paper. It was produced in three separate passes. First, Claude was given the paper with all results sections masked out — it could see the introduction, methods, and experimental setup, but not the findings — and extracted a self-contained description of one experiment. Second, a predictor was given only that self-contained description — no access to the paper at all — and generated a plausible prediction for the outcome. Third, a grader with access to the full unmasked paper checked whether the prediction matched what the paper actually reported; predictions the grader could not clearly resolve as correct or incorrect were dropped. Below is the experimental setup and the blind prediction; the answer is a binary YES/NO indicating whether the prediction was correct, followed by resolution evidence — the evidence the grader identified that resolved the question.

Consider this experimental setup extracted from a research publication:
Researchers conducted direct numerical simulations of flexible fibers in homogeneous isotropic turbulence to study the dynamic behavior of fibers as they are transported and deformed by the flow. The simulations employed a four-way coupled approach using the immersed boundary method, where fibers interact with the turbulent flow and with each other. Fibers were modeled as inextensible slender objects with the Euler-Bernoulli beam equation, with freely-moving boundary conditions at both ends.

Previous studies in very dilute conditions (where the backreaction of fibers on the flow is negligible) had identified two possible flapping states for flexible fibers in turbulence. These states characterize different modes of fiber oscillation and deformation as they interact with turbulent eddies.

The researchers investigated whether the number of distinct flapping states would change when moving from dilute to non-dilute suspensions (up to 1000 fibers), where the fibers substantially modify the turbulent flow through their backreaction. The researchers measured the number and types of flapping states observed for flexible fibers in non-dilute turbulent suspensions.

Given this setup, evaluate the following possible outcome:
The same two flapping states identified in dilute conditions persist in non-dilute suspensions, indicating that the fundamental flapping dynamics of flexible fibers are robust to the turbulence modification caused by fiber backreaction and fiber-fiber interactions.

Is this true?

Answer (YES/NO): YES